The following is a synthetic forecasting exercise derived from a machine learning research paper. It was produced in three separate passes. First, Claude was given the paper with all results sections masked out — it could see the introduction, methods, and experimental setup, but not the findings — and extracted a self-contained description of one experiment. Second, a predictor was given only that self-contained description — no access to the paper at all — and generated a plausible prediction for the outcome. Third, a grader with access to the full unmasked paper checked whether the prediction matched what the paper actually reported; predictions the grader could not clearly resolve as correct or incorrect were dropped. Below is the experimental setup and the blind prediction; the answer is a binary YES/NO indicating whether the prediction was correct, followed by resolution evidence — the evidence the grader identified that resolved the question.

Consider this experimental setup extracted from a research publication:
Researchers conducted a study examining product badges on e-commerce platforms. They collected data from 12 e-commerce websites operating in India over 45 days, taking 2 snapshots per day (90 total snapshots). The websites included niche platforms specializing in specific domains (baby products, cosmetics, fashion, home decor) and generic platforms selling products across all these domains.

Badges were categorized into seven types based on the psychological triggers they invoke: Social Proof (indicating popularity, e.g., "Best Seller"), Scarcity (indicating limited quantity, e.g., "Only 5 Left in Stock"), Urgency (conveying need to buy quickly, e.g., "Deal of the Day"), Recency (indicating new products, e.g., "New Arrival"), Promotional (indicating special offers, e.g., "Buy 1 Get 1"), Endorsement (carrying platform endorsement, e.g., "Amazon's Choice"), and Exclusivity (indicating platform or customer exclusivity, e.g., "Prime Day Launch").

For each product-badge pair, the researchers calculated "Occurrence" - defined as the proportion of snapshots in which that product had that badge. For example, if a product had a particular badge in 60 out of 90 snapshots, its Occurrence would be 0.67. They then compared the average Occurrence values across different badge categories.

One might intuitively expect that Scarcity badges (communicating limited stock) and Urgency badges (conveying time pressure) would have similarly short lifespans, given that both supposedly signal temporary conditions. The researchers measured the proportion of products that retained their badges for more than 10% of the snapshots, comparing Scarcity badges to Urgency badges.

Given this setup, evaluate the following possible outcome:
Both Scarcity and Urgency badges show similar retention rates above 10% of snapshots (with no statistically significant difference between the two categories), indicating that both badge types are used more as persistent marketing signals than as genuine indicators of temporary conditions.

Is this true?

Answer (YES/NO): NO